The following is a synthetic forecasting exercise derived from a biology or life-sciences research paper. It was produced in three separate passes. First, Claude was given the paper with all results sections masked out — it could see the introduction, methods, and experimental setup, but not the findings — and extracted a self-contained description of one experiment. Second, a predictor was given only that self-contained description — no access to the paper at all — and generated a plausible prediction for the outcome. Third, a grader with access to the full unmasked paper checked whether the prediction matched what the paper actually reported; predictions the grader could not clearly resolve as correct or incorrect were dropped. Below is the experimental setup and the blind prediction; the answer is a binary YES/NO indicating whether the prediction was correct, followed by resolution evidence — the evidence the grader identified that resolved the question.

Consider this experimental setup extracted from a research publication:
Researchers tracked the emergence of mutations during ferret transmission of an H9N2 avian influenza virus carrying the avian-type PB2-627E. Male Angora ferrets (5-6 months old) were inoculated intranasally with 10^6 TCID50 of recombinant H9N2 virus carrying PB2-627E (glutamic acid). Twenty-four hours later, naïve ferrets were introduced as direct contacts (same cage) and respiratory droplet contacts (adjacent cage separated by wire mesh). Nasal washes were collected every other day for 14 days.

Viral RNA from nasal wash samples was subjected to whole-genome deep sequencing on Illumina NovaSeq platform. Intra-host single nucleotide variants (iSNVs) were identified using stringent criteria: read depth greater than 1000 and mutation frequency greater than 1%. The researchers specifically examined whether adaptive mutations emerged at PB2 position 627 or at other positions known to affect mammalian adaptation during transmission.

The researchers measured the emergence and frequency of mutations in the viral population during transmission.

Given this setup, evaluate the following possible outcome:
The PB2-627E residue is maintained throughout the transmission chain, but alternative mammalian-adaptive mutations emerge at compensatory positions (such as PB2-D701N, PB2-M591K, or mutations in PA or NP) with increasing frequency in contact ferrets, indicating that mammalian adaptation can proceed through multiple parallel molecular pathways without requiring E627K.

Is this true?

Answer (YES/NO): NO